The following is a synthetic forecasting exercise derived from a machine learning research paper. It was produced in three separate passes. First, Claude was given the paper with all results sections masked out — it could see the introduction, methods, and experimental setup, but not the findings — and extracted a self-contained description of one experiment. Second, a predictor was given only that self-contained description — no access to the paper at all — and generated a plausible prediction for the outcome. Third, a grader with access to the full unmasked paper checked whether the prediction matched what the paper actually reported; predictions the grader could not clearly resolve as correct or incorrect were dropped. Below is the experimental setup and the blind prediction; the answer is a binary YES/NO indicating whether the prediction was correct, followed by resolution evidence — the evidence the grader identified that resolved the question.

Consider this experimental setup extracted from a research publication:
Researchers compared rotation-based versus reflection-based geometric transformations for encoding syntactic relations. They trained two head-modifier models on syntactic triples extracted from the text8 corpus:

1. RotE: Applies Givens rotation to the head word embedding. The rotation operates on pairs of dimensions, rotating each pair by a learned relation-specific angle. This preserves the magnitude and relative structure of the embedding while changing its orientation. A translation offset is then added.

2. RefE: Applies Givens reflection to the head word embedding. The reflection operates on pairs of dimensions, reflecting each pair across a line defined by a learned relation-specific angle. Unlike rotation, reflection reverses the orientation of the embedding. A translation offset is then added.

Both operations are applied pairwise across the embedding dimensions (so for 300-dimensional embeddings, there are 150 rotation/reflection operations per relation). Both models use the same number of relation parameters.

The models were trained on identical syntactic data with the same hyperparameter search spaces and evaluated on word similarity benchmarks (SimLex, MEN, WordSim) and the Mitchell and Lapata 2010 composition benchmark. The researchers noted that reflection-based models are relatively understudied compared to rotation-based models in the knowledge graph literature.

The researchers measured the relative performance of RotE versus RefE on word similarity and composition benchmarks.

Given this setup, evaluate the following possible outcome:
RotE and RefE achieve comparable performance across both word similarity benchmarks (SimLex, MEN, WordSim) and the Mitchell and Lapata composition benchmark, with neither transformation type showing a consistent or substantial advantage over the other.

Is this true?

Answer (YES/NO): NO